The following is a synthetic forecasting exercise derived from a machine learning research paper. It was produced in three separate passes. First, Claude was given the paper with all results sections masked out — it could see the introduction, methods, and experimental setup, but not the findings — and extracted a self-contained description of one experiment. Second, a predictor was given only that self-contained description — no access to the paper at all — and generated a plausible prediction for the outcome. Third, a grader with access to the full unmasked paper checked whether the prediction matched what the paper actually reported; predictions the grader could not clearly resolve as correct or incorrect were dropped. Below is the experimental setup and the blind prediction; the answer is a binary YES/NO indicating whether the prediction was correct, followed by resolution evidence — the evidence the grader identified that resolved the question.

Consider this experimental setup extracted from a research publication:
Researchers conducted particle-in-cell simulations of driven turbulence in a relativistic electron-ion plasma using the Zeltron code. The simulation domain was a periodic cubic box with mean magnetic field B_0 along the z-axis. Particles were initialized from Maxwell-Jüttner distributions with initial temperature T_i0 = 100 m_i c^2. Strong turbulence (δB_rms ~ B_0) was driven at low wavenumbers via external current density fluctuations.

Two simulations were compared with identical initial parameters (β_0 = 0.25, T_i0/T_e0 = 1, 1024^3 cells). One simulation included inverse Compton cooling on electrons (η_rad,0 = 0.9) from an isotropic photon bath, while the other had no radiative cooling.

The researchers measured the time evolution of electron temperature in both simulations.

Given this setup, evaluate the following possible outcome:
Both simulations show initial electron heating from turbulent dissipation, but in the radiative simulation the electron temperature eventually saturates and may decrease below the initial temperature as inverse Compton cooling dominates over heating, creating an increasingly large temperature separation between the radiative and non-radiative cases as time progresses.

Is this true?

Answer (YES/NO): NO